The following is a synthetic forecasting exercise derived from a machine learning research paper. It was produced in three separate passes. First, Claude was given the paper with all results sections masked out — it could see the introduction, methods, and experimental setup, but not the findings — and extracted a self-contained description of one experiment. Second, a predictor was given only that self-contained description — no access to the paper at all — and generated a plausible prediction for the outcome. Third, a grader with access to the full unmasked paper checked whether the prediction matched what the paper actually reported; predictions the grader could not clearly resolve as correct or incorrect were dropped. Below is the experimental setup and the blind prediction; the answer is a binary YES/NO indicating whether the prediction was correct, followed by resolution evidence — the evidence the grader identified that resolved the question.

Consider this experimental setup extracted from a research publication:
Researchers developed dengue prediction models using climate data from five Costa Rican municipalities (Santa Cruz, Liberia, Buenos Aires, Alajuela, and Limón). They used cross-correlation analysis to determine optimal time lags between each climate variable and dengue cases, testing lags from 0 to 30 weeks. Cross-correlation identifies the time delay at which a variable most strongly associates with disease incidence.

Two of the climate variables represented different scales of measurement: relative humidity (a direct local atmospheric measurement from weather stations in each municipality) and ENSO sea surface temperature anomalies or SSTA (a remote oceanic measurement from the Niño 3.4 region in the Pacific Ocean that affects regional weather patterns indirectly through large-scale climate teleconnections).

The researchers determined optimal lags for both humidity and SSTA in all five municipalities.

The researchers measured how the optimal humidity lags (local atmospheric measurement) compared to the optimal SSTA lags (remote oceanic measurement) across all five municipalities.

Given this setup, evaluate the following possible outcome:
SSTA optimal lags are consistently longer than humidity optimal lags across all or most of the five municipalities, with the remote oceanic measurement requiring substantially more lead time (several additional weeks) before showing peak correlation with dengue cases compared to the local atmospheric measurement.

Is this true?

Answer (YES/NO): YES